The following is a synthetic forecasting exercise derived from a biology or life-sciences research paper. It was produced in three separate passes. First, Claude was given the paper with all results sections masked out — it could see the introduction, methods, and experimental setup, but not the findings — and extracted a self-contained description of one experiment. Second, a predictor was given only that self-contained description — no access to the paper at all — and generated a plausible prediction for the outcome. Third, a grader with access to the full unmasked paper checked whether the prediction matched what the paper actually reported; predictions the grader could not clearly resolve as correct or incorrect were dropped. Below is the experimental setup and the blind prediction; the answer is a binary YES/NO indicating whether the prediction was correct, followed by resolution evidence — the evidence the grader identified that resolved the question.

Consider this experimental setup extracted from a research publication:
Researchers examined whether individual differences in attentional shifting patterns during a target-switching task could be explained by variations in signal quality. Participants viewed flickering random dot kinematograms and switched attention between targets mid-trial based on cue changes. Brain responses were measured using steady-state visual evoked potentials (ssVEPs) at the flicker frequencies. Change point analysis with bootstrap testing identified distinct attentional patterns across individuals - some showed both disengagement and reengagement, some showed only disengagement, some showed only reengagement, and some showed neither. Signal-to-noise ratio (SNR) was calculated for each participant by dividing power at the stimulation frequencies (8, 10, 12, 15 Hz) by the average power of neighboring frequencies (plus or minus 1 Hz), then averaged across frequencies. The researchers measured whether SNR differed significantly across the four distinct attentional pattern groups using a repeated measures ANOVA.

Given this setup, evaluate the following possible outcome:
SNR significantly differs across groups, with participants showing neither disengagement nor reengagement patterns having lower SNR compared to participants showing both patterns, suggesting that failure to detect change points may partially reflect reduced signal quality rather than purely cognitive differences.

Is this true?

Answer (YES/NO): NO